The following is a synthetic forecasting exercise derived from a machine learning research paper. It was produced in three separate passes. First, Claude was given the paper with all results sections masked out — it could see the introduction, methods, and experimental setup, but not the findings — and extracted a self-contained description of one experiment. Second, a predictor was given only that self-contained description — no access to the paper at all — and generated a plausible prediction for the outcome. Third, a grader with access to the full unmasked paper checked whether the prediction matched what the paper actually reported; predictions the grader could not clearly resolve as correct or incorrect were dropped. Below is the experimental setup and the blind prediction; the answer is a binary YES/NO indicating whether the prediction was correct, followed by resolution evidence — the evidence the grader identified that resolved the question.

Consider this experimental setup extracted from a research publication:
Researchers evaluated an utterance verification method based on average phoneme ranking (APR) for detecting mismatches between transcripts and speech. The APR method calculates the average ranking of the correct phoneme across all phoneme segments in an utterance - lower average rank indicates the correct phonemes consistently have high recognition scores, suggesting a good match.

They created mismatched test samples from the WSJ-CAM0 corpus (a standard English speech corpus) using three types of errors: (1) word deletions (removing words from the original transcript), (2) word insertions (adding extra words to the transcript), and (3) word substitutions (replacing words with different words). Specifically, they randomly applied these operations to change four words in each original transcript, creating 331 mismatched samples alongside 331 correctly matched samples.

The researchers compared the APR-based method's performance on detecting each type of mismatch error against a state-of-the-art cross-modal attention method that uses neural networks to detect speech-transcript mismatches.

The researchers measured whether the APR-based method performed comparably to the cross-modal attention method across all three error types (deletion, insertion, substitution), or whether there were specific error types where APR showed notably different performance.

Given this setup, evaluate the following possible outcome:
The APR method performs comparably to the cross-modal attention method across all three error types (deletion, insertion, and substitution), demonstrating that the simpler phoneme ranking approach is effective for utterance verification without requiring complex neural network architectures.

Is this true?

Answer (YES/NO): NO